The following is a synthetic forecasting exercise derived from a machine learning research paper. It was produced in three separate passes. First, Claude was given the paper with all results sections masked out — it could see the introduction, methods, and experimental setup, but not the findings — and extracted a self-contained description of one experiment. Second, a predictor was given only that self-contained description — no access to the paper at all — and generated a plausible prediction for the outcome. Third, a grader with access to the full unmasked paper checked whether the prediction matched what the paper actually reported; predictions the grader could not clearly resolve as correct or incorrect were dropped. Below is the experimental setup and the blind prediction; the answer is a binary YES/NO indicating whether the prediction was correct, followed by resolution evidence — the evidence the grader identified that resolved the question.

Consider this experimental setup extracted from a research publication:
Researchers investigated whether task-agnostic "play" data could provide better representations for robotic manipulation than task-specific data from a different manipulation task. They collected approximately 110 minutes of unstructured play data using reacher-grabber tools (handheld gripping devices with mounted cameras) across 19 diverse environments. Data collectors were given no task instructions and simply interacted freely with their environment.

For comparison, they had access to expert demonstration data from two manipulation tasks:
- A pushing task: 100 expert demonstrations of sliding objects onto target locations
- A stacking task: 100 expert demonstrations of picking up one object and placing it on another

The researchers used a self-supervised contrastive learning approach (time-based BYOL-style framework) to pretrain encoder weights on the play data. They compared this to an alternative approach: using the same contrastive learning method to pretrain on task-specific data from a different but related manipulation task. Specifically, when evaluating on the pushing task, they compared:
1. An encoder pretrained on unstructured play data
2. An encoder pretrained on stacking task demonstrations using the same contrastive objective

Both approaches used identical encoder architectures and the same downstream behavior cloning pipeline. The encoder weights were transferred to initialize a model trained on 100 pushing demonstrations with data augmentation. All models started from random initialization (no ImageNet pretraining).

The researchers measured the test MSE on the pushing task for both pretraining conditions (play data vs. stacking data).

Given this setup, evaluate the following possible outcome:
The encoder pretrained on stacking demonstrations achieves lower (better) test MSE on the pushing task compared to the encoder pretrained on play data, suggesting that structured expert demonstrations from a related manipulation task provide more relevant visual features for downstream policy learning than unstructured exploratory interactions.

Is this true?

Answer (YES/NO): NO